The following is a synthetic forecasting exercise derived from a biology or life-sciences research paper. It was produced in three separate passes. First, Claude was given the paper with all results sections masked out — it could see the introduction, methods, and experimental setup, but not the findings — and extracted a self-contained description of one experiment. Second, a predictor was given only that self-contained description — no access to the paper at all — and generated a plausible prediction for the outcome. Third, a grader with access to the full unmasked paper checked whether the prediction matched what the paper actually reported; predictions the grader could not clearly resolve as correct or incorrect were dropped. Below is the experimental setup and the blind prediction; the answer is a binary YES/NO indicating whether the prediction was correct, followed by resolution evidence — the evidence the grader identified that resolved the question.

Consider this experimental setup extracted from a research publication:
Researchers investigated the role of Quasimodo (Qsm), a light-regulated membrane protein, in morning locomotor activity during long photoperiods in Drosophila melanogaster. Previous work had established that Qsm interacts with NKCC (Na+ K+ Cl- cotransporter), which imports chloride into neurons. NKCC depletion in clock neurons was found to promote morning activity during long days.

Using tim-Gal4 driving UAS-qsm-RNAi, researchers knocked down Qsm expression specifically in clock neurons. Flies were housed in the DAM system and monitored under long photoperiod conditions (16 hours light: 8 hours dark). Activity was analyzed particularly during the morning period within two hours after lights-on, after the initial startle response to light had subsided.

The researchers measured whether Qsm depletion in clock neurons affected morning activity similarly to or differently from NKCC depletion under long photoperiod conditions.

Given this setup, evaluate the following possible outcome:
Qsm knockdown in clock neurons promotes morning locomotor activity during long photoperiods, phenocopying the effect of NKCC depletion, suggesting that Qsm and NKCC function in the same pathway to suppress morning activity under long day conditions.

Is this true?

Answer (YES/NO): YES